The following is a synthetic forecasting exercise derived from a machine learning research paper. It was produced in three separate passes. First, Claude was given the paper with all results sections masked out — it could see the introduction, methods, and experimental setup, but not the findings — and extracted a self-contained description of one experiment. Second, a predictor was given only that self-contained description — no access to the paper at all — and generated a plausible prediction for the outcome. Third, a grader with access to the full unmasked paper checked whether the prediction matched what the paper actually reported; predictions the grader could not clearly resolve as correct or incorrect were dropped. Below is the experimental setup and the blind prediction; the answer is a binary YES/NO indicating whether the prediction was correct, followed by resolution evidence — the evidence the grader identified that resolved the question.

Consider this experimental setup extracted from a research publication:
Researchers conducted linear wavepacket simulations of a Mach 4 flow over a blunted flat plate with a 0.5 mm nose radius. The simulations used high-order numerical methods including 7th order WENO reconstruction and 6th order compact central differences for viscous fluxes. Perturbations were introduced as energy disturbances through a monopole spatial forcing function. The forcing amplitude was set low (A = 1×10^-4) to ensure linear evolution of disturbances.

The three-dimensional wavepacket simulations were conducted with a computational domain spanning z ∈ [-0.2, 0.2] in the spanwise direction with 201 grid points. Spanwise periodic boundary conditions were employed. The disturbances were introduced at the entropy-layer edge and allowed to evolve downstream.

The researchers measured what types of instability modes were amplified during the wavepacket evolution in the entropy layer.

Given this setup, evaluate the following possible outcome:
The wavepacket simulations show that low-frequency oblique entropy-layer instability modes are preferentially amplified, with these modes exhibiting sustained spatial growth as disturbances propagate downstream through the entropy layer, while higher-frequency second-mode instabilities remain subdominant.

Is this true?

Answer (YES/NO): NO